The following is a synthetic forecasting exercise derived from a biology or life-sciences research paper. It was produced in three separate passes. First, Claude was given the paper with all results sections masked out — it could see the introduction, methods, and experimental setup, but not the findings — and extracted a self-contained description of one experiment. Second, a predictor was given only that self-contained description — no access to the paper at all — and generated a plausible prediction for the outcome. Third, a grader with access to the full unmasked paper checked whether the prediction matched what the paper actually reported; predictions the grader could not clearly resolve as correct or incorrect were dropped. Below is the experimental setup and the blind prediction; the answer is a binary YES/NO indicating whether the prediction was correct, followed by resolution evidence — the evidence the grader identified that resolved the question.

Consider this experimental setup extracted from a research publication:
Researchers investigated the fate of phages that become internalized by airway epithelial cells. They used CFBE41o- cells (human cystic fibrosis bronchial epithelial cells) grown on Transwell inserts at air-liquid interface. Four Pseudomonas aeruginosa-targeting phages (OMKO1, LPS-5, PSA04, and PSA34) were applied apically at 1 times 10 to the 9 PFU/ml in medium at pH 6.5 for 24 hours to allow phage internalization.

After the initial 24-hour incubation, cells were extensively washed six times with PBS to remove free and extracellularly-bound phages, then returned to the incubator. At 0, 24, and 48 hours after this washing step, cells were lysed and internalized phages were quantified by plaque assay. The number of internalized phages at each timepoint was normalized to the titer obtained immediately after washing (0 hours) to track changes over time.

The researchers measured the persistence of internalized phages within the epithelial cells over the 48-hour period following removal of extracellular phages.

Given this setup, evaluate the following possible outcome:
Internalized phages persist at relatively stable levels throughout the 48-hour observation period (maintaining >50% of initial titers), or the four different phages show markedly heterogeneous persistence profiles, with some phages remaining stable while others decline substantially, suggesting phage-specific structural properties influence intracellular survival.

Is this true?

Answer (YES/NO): NO